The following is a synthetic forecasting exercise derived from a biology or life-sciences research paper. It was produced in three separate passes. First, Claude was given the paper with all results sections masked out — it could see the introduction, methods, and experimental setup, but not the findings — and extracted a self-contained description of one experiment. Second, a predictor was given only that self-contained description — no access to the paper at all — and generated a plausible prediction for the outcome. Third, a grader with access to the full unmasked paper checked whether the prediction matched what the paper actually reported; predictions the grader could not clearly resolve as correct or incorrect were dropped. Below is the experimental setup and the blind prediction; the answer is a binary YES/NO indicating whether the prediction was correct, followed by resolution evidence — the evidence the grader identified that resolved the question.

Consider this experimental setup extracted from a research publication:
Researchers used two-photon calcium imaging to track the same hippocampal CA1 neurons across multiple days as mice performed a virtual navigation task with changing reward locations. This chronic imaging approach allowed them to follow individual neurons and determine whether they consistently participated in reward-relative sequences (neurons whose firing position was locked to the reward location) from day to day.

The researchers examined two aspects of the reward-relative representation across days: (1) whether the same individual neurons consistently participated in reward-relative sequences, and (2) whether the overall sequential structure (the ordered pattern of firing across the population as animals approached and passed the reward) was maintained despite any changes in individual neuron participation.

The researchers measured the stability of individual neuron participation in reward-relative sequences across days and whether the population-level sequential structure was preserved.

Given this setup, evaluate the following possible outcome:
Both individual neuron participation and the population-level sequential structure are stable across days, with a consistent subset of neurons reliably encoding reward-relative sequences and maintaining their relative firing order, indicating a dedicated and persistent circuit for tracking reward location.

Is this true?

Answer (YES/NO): NO